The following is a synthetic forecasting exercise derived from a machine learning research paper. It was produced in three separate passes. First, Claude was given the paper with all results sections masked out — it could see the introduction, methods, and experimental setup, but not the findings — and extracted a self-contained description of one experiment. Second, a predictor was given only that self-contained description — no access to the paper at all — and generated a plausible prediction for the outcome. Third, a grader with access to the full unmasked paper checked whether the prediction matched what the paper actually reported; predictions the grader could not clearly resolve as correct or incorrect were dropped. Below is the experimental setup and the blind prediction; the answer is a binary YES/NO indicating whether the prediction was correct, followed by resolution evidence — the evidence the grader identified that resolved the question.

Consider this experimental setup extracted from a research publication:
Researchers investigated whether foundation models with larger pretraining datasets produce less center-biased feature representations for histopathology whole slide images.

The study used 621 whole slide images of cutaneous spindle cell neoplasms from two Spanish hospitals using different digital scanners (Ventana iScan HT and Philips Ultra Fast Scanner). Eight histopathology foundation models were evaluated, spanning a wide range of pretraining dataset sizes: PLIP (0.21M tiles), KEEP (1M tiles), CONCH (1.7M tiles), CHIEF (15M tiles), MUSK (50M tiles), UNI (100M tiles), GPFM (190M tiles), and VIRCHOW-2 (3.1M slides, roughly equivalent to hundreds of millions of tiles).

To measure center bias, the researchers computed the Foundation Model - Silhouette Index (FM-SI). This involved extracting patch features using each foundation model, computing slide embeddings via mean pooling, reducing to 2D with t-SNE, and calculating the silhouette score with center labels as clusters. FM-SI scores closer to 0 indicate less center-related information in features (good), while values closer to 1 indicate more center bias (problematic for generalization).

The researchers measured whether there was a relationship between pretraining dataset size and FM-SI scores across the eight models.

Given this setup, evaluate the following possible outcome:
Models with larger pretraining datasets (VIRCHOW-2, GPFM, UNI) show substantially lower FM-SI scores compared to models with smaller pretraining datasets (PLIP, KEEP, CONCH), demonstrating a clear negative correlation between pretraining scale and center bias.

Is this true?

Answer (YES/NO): NO